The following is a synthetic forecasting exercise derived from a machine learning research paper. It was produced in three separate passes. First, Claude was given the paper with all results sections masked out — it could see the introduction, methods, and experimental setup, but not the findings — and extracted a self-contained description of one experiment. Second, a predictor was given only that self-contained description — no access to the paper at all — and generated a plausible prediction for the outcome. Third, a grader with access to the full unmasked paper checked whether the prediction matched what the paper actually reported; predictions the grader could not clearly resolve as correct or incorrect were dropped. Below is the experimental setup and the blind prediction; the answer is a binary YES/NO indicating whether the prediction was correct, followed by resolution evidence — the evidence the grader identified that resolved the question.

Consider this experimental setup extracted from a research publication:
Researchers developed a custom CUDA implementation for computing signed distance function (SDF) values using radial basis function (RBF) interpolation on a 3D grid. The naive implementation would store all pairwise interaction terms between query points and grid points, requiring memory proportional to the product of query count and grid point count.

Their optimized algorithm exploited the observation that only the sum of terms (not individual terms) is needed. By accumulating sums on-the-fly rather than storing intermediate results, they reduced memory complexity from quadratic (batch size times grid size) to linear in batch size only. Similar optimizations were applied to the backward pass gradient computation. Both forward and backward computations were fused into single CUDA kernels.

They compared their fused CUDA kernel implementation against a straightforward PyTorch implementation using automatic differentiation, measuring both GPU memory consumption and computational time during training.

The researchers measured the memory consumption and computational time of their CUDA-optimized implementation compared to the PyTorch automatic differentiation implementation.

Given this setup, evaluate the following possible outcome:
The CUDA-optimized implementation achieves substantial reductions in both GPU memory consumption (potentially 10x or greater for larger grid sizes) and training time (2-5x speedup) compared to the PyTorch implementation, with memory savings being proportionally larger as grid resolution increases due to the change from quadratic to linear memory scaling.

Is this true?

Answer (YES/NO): NO